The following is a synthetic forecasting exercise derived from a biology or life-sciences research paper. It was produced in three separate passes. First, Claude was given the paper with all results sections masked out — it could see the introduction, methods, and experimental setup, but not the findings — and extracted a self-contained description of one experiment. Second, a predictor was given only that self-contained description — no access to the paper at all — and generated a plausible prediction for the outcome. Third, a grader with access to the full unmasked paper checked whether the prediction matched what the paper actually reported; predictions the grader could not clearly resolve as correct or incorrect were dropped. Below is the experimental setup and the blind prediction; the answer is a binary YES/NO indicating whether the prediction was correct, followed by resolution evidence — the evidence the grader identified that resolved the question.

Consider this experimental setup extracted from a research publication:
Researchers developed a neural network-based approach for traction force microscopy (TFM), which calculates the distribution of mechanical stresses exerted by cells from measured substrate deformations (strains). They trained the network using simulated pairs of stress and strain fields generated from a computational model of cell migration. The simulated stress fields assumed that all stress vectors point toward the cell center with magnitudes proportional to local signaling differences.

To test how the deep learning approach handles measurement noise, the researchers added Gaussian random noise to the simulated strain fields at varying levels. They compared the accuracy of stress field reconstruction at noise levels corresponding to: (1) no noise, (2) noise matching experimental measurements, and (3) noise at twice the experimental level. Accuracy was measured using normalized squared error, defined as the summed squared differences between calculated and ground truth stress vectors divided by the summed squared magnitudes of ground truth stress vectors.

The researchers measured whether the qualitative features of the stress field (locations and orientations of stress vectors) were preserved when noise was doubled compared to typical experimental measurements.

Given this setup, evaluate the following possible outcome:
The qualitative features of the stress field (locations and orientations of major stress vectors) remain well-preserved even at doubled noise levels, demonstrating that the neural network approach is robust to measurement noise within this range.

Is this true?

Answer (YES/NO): YES